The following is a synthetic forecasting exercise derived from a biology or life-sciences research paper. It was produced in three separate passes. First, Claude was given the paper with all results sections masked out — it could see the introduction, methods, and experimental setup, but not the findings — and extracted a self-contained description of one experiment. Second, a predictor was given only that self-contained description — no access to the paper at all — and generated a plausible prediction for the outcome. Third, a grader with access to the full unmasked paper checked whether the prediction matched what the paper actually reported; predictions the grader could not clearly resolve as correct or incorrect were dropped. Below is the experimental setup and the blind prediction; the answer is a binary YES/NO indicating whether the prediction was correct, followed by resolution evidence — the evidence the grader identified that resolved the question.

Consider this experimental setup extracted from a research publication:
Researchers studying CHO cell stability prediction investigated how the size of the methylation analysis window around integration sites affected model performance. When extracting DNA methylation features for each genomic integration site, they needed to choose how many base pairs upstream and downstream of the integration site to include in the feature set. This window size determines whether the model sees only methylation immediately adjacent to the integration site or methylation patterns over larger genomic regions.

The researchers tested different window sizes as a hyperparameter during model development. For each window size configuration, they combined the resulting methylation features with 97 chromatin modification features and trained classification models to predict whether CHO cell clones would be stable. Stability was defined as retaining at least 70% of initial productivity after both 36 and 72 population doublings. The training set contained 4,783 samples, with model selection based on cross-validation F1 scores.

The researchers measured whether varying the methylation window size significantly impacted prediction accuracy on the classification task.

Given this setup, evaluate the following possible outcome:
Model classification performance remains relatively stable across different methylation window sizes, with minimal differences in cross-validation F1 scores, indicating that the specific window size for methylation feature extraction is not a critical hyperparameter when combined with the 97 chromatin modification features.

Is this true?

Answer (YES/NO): YES